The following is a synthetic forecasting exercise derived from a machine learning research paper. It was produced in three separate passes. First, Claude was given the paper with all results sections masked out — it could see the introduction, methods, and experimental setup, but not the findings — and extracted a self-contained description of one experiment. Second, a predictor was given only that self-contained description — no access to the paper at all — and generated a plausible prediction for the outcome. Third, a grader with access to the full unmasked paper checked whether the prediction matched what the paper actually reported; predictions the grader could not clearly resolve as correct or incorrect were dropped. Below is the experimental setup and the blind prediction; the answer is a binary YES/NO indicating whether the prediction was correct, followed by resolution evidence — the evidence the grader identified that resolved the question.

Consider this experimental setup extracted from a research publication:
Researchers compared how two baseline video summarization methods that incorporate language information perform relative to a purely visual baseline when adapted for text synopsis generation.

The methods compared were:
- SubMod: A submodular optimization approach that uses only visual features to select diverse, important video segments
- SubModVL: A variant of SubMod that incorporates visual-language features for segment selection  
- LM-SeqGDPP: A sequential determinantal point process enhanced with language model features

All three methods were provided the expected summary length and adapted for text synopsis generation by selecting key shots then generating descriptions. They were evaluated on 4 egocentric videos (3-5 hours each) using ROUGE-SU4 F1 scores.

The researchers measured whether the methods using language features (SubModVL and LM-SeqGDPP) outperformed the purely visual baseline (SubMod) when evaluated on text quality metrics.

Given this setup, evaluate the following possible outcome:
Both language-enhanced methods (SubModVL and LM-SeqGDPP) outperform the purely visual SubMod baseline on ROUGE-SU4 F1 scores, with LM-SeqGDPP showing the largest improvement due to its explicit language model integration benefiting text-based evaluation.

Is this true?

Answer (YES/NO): NO